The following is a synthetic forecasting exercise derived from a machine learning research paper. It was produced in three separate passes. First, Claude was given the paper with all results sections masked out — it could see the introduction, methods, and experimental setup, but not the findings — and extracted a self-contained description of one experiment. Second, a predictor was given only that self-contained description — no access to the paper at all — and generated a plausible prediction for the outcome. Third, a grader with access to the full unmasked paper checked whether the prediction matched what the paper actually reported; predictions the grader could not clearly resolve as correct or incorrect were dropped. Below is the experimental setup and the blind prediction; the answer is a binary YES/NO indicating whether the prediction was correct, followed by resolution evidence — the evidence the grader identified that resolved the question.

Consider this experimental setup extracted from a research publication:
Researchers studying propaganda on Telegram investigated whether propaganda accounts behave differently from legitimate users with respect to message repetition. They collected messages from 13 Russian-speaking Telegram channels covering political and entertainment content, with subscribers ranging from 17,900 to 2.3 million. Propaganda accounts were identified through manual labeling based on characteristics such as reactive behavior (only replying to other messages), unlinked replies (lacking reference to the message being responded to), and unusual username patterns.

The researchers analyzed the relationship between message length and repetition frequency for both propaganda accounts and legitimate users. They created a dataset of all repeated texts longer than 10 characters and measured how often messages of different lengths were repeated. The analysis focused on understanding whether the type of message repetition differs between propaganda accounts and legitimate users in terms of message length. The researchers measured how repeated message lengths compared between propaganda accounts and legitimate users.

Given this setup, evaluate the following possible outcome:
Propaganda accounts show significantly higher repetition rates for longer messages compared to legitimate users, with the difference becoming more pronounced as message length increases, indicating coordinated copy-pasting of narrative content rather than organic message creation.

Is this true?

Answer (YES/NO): YES